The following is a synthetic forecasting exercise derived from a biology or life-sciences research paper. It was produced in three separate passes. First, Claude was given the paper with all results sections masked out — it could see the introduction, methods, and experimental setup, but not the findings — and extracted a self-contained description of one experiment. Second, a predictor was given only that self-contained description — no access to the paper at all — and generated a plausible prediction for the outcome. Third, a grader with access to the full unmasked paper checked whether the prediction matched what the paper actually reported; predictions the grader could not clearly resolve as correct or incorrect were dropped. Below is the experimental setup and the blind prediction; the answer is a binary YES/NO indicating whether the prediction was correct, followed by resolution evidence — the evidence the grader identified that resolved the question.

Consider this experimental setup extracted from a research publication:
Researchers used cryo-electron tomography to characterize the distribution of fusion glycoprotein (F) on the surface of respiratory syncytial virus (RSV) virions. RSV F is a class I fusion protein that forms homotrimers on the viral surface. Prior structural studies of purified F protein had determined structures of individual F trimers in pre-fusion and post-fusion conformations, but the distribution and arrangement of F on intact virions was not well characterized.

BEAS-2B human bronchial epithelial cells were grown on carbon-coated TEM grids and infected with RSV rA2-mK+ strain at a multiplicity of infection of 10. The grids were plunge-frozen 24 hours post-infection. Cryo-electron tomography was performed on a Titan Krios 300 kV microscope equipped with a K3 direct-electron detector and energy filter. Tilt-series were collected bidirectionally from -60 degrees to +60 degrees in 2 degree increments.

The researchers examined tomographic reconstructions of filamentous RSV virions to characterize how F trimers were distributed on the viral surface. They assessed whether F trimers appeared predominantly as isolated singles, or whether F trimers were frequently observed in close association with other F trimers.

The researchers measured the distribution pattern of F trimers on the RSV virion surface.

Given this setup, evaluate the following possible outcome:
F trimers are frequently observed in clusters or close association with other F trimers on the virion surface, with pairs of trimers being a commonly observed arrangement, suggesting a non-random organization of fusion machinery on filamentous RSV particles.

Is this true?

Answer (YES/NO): YES